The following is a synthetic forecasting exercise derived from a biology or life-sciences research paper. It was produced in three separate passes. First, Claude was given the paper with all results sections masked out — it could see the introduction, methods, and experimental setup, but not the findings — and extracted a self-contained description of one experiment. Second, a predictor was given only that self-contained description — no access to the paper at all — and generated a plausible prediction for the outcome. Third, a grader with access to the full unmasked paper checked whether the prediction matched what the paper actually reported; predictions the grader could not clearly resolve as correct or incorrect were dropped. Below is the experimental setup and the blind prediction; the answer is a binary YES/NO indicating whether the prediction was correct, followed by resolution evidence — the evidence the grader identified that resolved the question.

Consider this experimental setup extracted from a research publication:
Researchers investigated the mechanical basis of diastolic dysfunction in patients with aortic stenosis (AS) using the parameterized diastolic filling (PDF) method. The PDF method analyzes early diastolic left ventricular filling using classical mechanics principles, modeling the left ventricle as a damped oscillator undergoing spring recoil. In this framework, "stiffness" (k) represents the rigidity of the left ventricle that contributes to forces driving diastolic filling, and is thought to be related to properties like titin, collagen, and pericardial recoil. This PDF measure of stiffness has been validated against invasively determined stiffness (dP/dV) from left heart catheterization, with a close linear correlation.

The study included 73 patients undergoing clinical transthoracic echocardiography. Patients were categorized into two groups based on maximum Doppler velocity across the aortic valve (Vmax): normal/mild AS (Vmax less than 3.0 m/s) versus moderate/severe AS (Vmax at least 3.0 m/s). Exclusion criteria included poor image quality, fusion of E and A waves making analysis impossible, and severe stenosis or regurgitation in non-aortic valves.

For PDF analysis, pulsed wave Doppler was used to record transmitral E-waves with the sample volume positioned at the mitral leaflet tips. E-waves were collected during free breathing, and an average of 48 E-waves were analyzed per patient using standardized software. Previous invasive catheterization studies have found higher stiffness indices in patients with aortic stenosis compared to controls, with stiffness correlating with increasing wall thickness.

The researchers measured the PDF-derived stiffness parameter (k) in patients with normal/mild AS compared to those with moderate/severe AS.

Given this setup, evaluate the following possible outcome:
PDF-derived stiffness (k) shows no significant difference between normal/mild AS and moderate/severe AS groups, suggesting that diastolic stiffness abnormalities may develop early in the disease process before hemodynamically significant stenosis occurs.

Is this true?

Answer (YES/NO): YES